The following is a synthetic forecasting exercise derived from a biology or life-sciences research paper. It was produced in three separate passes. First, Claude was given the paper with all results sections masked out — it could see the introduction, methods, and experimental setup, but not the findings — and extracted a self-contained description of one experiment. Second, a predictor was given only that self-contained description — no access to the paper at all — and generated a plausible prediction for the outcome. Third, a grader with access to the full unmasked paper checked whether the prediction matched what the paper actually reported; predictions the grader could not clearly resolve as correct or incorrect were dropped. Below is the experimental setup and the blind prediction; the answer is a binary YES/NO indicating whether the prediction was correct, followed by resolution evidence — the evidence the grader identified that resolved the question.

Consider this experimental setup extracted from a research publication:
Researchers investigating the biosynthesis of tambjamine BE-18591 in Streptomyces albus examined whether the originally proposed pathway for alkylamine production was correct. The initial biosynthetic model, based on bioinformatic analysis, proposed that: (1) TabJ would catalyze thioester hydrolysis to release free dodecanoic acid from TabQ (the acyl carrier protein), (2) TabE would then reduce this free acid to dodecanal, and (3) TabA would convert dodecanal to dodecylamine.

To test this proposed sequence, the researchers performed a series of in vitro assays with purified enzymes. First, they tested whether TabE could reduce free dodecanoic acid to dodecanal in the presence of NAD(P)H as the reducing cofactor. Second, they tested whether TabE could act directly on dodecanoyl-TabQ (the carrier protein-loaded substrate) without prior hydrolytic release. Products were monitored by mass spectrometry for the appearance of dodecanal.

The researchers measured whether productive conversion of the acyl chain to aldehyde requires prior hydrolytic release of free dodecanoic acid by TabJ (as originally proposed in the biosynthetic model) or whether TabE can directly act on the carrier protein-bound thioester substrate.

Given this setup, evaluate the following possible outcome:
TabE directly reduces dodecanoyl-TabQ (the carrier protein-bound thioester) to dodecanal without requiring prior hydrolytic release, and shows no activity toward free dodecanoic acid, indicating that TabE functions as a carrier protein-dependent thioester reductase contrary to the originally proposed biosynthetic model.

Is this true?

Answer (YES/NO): NO